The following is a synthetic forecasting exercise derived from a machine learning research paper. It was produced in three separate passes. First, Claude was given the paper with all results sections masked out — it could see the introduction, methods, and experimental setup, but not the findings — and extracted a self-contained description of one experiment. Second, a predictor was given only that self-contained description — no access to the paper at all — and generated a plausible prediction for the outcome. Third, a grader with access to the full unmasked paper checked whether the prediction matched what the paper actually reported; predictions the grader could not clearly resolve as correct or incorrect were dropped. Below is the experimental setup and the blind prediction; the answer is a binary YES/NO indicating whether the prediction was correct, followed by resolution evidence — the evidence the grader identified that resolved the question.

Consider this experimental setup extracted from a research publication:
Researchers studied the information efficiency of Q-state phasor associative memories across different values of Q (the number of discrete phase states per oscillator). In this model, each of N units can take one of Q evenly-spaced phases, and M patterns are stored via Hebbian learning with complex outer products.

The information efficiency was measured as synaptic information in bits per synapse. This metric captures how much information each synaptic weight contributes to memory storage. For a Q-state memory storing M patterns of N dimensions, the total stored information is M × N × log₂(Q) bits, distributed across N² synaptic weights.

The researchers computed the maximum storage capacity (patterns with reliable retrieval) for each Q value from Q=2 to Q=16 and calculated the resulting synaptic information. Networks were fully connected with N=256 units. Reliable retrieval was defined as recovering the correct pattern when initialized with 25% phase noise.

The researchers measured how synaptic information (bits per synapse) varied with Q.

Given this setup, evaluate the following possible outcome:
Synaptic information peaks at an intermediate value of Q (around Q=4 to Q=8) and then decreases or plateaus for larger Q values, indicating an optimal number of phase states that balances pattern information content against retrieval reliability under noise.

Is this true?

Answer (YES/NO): NO